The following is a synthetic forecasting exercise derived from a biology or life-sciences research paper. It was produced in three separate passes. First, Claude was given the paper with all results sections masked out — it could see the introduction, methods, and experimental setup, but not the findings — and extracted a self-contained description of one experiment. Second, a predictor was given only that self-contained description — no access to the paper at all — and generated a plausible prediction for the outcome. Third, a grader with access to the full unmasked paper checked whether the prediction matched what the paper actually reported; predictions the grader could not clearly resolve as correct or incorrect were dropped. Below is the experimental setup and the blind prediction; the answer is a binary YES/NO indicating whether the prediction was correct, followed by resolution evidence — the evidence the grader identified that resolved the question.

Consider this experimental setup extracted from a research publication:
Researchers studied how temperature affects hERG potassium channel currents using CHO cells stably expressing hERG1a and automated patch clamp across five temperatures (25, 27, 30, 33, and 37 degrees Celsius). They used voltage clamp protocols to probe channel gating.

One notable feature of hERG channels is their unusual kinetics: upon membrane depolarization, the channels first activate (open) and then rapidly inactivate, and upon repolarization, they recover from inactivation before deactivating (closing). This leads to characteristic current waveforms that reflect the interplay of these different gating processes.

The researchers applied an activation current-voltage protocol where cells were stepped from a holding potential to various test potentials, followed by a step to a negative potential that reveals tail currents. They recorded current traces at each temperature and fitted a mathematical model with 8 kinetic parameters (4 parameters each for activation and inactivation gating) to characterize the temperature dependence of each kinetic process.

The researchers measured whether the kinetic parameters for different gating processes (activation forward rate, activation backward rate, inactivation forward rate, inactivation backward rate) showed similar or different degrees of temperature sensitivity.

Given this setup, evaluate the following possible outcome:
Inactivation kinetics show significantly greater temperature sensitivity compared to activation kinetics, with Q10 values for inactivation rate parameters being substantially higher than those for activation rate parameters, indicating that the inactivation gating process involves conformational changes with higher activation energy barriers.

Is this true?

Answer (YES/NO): NO